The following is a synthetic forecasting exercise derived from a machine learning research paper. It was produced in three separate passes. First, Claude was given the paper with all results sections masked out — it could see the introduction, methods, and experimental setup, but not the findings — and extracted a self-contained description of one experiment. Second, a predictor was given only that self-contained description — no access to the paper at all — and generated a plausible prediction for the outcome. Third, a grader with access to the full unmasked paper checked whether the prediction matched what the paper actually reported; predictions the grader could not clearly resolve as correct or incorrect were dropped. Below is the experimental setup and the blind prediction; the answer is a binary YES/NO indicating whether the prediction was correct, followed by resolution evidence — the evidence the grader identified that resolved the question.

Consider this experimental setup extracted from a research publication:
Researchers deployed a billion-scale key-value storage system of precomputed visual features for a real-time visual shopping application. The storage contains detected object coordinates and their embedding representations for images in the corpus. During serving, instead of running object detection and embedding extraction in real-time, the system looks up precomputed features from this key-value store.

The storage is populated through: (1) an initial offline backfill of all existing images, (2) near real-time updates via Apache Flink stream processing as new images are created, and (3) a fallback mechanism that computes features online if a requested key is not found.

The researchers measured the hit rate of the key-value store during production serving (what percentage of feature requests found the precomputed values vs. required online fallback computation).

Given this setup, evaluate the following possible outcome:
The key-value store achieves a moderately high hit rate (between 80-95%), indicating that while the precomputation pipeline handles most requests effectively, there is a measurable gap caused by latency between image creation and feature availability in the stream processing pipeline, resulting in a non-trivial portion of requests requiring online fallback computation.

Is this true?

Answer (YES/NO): NO